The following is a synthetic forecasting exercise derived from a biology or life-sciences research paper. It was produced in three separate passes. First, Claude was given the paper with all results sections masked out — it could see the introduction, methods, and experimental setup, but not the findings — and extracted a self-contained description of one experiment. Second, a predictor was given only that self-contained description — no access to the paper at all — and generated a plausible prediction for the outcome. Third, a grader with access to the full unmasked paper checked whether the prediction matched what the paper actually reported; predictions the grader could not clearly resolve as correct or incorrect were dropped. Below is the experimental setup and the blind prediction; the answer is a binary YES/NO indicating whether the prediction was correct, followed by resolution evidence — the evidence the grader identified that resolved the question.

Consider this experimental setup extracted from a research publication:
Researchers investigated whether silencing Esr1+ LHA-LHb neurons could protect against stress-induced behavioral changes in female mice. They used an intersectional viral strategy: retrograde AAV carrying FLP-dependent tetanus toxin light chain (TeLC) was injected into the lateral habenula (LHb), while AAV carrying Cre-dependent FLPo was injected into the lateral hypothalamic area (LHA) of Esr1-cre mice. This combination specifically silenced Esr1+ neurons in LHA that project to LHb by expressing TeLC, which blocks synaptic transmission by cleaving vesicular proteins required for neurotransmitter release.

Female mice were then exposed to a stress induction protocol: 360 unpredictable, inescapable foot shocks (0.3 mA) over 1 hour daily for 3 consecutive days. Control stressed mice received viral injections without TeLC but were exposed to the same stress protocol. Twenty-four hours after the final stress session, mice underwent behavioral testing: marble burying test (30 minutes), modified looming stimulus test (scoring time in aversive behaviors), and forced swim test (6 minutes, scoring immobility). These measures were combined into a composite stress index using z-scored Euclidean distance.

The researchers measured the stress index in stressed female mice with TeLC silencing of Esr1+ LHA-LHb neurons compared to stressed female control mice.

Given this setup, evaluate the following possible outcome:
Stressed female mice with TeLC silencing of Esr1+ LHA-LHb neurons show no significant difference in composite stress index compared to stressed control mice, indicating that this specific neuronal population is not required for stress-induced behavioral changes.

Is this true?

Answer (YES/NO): NO